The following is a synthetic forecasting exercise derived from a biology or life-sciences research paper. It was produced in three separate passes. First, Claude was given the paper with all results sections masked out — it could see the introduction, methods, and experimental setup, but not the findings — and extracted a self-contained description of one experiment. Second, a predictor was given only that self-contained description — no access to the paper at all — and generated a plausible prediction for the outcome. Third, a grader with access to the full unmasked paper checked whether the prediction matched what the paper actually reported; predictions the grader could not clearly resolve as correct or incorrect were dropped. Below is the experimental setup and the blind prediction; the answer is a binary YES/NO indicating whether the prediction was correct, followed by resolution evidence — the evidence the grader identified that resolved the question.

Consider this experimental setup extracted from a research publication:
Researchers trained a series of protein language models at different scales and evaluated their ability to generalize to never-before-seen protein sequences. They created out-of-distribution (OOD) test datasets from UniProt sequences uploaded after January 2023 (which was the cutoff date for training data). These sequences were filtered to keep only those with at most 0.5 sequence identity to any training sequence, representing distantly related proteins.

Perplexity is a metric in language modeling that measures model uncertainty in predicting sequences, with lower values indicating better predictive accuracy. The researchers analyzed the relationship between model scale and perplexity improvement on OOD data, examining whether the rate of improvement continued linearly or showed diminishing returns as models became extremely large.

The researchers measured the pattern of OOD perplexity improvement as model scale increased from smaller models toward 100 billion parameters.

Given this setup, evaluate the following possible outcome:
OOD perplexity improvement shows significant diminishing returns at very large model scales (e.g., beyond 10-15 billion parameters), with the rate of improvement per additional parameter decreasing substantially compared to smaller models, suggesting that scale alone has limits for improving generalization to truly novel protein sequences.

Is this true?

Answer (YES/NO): YES